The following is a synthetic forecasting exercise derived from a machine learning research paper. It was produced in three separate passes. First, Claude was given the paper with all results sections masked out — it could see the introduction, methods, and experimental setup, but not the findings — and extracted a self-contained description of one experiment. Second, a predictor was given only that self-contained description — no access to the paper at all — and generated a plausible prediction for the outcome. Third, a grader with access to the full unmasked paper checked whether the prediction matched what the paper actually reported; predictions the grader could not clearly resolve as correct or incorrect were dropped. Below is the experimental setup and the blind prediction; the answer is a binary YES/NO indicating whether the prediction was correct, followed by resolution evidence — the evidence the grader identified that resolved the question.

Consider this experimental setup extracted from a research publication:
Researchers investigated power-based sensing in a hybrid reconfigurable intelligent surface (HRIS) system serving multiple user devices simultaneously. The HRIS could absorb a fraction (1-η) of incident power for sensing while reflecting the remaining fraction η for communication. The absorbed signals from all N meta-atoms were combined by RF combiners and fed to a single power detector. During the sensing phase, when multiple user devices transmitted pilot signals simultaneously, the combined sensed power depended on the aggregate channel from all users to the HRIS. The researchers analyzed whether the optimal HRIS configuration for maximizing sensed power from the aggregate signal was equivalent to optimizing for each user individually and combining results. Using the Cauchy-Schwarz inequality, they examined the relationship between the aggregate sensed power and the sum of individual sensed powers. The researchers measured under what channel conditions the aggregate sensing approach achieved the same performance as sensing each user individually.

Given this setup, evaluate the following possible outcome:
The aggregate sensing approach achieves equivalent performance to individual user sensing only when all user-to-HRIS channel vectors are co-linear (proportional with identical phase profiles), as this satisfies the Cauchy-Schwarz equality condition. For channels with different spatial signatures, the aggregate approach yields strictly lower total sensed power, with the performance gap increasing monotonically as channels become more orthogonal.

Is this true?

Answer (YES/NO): NO